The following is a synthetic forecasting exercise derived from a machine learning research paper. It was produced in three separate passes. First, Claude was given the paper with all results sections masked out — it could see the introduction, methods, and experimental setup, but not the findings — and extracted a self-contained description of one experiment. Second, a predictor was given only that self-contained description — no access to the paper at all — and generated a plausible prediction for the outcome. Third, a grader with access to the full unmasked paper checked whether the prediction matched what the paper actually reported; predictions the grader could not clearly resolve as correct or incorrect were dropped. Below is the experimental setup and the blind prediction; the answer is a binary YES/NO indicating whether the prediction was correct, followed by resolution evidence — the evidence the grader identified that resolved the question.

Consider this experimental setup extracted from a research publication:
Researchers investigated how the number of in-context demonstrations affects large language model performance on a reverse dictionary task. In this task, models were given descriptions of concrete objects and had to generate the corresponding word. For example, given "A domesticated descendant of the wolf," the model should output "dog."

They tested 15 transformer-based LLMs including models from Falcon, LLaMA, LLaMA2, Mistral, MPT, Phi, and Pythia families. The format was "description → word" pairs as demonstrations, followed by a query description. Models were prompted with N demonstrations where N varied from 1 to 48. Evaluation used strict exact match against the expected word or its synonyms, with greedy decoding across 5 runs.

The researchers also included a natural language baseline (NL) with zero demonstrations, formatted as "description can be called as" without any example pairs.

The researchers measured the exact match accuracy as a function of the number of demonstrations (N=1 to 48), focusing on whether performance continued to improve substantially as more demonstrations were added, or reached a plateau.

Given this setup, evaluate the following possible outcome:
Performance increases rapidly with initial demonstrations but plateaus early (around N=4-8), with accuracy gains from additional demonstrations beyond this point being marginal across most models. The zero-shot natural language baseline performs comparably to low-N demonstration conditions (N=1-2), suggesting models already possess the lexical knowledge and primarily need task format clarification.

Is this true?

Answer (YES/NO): NO